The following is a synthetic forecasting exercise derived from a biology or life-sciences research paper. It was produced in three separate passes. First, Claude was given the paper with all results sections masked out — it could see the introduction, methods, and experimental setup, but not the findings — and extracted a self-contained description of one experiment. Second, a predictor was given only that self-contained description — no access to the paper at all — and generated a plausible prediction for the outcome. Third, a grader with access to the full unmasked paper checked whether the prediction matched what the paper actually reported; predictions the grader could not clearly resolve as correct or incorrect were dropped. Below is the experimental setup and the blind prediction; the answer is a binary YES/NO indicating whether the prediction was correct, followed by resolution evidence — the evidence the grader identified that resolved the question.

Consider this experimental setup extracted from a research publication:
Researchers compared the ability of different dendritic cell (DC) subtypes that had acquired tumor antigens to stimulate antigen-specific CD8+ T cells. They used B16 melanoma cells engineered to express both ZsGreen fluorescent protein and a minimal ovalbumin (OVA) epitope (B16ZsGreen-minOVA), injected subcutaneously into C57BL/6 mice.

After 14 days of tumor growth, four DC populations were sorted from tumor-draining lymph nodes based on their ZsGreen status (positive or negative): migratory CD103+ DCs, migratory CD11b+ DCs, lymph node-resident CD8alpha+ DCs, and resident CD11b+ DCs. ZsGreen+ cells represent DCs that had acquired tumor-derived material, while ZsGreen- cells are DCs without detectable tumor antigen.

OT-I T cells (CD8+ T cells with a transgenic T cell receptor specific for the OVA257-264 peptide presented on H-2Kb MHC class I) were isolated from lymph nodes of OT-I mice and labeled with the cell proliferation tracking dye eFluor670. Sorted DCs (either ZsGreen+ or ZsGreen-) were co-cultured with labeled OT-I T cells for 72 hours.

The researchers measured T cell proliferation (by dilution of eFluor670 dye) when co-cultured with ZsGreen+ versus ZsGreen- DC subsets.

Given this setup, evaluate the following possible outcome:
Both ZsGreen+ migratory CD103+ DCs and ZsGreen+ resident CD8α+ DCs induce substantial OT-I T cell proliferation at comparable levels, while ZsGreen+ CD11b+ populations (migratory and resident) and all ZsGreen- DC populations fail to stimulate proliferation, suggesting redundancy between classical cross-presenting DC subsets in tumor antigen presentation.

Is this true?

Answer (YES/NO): NO